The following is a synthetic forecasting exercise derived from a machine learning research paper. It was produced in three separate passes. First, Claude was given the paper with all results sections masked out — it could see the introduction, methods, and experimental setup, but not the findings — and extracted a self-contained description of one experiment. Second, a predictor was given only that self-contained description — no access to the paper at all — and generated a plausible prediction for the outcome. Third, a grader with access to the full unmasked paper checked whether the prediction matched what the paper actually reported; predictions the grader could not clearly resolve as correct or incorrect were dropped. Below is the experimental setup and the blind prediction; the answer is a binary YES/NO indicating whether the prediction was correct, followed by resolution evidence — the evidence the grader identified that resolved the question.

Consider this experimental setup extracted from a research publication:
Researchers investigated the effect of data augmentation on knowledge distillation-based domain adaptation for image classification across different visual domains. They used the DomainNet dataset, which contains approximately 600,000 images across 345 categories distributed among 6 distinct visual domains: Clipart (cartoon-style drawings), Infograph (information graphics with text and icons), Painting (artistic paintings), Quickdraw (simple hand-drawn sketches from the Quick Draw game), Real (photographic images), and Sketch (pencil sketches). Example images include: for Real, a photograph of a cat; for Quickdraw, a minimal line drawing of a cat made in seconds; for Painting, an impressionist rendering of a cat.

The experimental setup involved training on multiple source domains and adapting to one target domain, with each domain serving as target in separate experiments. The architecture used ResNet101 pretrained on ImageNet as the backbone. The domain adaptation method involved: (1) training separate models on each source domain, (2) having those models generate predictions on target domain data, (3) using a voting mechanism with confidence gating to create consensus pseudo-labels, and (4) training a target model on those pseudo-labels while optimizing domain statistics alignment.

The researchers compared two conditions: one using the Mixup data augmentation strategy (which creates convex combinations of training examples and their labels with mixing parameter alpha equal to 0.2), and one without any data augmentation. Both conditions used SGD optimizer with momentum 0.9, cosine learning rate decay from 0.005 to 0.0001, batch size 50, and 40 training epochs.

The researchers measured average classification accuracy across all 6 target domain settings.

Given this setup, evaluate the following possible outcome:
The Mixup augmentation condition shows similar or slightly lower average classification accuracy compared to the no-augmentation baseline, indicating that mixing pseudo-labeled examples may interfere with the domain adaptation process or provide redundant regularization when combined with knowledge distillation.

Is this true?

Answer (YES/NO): NO